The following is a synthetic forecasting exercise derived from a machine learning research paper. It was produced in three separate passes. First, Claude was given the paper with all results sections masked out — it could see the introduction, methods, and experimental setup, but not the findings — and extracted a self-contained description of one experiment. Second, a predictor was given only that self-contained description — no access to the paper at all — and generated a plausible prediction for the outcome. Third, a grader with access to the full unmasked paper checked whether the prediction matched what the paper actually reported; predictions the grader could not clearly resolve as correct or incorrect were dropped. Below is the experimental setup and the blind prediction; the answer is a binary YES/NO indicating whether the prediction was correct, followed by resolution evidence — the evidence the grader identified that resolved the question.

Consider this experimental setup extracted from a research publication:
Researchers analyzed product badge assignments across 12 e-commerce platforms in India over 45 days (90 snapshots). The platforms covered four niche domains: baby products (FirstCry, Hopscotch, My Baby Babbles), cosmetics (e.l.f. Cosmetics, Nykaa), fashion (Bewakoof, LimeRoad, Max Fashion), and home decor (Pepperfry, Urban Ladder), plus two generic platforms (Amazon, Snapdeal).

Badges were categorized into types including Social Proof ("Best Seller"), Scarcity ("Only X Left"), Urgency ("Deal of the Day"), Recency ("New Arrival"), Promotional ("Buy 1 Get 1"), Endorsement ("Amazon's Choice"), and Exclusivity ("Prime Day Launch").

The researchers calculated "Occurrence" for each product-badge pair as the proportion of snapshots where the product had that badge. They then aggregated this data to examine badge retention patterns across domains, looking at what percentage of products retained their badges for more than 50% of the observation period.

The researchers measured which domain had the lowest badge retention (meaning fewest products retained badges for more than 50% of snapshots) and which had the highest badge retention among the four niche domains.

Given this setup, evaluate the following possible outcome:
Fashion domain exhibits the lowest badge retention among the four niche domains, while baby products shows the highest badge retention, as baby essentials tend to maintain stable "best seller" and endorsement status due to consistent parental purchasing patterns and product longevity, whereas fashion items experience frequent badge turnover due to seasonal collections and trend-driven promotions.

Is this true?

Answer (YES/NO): NO